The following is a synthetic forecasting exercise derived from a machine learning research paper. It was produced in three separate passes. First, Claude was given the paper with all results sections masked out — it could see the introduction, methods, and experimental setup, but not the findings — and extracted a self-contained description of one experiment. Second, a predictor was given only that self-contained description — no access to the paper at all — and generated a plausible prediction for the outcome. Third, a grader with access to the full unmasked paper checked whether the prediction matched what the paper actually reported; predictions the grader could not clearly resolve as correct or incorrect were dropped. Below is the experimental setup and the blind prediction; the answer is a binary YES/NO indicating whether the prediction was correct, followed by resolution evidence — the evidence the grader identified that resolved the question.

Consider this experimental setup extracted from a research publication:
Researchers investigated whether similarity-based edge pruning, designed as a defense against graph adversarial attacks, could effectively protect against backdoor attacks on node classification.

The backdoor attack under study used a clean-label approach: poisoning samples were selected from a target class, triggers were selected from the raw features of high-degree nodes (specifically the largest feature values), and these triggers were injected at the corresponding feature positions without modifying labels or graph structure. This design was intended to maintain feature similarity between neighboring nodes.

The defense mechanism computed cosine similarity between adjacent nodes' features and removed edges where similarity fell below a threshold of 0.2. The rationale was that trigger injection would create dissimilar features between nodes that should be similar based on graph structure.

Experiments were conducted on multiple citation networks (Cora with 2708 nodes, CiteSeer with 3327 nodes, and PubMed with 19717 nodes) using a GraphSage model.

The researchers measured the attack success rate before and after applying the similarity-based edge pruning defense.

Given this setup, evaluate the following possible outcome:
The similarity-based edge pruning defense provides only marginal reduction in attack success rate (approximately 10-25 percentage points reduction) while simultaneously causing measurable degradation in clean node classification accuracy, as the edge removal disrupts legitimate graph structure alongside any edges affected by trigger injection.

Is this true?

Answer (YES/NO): NO